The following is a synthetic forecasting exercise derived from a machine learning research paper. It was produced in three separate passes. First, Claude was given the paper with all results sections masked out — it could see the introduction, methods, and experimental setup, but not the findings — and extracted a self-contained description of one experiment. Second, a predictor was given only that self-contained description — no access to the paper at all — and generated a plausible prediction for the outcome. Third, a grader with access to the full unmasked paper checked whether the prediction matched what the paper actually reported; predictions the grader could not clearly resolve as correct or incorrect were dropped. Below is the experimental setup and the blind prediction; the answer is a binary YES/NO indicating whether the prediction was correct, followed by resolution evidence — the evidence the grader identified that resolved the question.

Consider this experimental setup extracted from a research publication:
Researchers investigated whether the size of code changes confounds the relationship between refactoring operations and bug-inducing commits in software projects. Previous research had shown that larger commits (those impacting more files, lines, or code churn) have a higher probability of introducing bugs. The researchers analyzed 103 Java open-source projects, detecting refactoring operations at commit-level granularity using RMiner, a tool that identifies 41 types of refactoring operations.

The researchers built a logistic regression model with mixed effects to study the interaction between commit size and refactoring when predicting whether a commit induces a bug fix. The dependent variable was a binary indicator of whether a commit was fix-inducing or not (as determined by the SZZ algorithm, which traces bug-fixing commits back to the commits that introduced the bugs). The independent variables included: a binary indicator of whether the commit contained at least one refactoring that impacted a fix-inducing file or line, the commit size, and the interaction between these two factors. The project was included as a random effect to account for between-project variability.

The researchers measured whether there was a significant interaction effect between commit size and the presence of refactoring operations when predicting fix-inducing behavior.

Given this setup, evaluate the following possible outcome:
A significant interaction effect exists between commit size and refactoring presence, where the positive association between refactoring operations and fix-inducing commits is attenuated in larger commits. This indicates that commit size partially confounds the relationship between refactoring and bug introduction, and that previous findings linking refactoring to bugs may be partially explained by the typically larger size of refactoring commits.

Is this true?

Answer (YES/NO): NO